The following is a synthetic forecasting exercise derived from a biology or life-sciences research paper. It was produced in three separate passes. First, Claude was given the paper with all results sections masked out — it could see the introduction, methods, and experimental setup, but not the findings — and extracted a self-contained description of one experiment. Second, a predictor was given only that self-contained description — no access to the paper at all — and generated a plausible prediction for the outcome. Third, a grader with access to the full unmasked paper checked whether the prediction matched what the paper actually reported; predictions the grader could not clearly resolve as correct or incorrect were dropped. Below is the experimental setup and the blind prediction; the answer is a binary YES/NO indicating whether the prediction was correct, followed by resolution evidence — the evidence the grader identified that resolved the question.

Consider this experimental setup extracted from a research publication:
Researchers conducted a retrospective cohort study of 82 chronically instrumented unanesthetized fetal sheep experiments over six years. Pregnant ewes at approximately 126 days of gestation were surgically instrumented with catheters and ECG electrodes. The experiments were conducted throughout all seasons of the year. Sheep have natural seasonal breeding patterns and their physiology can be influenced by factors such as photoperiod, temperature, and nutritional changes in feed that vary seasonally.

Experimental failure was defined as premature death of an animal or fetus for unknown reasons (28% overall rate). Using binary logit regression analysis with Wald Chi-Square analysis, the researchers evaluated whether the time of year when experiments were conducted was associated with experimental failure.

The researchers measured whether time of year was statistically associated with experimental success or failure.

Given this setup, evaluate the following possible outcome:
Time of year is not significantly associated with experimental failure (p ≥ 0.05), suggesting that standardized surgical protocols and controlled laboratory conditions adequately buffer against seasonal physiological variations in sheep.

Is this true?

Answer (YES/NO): YES